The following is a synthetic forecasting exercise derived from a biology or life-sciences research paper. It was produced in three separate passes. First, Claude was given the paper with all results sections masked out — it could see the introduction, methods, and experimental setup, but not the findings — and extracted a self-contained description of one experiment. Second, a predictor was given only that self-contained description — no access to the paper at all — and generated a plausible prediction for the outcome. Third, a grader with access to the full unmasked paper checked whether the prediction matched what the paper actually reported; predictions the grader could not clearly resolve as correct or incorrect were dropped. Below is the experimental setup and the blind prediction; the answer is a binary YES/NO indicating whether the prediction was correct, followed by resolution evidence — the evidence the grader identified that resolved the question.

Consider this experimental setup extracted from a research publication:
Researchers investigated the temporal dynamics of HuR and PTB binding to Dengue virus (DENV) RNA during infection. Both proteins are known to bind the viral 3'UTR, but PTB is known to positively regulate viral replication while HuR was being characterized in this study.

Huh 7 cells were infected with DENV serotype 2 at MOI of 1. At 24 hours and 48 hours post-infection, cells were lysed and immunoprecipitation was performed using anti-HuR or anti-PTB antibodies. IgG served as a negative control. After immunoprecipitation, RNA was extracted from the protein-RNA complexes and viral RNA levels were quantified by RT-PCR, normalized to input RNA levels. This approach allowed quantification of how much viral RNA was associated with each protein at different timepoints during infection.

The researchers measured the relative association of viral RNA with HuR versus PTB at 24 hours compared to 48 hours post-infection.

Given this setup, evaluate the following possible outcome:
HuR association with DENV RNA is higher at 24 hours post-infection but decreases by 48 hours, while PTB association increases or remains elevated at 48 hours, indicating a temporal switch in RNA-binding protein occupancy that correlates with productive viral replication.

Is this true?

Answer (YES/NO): YES